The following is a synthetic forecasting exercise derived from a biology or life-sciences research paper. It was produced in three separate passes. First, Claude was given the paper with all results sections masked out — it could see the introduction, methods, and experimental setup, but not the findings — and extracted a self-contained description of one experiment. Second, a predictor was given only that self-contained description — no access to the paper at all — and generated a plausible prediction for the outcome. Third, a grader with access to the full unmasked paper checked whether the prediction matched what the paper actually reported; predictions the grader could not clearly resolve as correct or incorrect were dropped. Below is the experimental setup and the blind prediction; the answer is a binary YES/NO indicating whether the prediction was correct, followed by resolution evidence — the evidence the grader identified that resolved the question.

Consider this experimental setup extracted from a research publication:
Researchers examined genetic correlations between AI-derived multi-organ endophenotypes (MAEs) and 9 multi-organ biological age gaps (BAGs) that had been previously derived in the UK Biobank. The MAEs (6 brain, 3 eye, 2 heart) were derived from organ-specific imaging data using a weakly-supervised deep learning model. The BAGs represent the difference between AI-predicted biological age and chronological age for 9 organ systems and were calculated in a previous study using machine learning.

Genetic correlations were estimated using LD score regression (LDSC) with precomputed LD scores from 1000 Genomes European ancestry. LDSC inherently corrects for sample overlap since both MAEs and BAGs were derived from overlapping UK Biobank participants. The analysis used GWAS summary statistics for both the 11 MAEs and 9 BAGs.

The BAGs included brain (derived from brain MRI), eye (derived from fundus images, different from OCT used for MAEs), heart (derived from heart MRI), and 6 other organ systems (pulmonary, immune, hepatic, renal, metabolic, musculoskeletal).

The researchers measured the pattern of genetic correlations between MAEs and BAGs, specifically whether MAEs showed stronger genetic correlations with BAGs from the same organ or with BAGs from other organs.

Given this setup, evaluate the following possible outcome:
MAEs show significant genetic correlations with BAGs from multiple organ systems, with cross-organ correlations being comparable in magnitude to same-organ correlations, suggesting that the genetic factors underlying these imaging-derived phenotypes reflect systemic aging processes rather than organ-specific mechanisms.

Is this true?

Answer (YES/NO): NO